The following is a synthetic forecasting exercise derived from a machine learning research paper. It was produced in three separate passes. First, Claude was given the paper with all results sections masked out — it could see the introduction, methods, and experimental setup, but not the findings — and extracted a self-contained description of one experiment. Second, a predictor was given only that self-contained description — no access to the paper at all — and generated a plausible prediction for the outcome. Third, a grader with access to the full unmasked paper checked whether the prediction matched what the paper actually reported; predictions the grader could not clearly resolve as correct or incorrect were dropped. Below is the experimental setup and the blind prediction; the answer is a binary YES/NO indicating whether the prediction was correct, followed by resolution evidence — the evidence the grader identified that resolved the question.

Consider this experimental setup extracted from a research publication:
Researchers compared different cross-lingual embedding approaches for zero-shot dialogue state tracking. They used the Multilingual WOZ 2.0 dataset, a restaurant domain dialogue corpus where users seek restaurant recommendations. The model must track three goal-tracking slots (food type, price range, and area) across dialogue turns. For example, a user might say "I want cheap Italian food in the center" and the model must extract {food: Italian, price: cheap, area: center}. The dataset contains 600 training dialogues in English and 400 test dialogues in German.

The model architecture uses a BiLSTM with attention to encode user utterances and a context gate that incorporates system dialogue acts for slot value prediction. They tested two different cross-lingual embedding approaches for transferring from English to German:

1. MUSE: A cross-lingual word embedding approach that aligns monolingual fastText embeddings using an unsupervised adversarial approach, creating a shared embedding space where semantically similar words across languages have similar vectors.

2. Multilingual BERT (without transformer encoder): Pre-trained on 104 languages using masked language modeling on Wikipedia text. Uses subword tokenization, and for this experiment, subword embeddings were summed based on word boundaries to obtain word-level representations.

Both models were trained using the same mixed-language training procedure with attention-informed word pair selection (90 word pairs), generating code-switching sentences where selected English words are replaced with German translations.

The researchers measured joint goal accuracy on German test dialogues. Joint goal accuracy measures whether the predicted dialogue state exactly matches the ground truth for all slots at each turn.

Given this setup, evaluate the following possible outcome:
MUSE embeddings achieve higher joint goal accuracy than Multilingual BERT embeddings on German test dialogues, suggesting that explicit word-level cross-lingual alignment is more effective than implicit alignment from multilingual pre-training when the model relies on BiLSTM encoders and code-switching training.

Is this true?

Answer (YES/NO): YES